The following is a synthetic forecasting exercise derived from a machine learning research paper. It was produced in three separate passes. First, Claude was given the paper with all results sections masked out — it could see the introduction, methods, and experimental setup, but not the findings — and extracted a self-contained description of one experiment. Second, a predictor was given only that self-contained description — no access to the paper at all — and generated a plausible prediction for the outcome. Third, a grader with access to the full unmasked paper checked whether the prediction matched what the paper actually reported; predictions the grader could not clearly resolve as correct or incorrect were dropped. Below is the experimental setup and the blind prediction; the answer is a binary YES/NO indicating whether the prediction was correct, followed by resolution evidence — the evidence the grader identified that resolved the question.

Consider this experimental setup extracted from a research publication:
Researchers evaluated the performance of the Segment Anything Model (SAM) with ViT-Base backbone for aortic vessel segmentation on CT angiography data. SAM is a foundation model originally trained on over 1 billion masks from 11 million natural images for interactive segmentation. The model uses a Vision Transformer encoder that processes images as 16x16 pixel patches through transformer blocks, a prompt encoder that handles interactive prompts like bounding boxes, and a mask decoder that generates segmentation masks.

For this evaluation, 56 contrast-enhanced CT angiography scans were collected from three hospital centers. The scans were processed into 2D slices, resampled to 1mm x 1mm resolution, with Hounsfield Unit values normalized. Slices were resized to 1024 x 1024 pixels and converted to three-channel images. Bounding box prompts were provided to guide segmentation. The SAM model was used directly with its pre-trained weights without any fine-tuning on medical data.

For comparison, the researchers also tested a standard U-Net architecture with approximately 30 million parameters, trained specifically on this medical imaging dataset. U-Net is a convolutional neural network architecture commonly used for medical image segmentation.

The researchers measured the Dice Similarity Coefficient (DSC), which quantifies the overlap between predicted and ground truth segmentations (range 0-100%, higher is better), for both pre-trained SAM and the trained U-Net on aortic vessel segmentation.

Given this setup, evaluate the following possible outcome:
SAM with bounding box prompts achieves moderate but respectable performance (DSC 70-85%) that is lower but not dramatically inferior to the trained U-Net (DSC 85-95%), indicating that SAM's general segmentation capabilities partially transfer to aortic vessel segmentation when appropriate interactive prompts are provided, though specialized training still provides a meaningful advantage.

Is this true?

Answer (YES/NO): YES